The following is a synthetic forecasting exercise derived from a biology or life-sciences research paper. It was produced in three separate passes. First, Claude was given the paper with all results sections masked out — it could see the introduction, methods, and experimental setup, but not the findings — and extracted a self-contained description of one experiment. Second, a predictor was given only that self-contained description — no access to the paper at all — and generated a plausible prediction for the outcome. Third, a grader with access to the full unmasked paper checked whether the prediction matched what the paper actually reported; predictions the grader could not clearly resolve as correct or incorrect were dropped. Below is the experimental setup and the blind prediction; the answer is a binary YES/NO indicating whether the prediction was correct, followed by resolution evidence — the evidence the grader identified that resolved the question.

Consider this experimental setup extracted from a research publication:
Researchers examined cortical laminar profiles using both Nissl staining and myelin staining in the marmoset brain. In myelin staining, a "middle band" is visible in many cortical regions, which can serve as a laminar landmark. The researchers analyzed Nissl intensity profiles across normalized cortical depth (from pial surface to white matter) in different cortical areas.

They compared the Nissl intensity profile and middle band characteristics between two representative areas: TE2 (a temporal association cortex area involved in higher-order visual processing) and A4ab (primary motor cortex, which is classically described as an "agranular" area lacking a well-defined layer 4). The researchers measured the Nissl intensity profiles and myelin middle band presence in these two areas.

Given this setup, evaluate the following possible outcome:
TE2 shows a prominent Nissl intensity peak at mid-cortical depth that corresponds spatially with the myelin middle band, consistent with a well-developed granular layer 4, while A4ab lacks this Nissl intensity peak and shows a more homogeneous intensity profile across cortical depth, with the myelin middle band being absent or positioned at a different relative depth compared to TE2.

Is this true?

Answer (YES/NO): YES